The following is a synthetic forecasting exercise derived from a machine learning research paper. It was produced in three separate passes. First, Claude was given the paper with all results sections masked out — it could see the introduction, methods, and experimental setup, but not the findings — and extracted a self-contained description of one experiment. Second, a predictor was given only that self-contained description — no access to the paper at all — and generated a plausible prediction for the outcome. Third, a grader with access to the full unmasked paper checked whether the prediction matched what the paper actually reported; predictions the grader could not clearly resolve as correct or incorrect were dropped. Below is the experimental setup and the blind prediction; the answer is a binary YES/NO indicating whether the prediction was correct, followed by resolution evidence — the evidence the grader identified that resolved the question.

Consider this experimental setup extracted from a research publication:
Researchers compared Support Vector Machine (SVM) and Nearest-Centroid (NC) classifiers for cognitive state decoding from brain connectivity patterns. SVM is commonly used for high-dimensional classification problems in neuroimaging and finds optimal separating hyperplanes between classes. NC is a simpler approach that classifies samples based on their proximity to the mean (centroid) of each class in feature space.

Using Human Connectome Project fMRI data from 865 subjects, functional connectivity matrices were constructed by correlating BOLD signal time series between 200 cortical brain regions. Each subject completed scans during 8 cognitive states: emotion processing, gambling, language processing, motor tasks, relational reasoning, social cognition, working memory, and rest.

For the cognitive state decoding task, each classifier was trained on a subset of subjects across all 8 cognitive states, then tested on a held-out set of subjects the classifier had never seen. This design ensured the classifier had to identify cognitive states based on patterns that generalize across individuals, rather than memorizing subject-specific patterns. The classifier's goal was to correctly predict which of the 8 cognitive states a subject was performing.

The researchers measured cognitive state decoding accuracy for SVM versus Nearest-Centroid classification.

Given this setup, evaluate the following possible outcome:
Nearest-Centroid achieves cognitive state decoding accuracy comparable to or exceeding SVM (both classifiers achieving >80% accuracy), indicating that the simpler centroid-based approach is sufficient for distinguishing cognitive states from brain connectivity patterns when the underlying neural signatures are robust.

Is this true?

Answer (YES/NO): NO